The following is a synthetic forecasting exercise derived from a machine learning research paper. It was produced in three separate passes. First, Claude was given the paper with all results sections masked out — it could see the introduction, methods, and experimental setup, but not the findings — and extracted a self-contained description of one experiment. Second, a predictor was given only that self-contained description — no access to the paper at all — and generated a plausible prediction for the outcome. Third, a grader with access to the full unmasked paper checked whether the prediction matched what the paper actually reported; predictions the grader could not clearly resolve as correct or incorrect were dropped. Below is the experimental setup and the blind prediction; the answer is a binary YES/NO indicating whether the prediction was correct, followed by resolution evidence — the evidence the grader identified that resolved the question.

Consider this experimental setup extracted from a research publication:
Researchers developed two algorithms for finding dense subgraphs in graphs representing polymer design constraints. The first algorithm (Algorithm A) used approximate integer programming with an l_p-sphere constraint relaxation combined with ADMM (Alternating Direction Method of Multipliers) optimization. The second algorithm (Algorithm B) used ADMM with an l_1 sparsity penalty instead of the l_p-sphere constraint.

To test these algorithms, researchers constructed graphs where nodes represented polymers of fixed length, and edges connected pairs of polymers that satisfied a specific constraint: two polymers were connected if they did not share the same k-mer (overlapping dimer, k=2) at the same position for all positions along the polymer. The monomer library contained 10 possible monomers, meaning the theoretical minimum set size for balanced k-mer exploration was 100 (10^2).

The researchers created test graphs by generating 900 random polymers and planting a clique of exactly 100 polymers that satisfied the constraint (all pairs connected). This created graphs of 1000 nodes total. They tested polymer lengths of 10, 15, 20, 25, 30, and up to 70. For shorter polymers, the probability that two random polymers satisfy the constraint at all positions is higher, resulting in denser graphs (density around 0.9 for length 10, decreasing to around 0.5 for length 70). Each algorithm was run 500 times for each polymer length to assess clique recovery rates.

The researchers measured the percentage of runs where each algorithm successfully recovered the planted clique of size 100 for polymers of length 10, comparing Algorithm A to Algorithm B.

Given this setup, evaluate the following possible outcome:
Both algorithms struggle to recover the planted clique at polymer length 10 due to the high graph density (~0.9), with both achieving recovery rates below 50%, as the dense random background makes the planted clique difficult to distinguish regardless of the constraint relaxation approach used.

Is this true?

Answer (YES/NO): NO